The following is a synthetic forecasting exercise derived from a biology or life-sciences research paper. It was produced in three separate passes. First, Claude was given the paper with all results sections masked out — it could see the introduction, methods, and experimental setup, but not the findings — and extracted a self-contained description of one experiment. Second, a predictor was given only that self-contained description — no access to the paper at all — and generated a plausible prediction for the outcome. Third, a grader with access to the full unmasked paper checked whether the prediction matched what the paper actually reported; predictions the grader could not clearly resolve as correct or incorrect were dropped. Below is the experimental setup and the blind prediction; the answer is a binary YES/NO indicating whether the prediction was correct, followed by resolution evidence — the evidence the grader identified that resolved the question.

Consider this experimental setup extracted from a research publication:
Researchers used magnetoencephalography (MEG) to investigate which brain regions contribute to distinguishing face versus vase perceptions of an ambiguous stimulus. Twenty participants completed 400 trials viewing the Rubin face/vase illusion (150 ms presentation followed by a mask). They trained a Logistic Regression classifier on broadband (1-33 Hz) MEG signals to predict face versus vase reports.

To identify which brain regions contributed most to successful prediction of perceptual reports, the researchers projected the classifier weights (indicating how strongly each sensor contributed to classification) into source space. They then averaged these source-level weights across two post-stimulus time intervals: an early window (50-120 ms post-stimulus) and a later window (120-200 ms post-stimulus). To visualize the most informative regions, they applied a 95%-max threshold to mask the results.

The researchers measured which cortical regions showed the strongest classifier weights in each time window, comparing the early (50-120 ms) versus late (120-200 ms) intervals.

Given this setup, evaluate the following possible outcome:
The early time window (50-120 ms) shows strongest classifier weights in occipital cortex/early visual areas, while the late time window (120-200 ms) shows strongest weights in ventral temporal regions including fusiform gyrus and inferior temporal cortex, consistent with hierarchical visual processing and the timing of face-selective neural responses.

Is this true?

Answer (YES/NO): YES